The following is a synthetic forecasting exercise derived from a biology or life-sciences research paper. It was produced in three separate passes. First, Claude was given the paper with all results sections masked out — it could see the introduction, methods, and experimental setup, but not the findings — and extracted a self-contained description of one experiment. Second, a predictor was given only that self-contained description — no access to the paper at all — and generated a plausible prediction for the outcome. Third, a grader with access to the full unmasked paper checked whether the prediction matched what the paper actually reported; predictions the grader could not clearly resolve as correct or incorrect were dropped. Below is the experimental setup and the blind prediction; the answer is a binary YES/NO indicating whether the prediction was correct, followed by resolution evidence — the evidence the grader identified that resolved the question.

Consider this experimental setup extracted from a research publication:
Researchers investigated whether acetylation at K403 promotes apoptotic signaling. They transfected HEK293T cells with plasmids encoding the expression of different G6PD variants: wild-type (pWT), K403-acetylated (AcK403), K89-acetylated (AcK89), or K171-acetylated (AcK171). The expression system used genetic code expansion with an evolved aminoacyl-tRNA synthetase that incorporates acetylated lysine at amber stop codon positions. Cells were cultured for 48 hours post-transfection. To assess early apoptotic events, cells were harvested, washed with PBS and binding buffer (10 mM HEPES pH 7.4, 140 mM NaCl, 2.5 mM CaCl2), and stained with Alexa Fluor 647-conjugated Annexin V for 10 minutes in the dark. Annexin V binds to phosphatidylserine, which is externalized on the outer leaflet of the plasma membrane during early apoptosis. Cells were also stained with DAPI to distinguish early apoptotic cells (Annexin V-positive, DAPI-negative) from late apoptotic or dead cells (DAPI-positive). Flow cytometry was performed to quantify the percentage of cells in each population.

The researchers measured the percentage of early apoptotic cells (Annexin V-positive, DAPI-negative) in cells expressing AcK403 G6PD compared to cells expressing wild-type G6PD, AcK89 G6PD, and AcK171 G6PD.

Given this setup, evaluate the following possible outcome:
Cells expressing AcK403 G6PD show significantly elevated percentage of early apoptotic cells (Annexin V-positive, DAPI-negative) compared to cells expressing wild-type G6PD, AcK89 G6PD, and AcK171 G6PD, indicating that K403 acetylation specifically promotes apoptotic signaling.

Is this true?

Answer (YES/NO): NO